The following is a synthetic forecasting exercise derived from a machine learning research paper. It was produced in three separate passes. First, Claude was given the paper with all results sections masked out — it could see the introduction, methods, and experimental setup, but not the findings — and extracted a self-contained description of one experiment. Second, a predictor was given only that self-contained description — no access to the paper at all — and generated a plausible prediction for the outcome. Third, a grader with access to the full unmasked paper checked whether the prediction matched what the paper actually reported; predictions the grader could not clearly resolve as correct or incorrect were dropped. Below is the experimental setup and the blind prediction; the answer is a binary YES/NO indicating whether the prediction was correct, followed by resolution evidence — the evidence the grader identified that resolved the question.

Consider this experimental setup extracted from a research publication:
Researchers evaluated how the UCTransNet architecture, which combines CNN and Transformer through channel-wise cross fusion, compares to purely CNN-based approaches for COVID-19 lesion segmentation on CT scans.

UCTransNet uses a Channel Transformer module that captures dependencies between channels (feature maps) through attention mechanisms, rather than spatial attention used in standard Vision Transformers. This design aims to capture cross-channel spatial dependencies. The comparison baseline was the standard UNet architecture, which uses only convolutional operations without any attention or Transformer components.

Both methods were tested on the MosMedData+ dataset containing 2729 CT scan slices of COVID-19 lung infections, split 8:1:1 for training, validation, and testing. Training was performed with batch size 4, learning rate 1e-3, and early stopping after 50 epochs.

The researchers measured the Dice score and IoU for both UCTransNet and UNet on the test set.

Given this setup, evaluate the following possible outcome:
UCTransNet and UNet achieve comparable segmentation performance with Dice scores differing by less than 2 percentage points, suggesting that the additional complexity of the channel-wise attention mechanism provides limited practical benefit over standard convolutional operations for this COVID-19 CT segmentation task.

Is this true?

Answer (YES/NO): YES